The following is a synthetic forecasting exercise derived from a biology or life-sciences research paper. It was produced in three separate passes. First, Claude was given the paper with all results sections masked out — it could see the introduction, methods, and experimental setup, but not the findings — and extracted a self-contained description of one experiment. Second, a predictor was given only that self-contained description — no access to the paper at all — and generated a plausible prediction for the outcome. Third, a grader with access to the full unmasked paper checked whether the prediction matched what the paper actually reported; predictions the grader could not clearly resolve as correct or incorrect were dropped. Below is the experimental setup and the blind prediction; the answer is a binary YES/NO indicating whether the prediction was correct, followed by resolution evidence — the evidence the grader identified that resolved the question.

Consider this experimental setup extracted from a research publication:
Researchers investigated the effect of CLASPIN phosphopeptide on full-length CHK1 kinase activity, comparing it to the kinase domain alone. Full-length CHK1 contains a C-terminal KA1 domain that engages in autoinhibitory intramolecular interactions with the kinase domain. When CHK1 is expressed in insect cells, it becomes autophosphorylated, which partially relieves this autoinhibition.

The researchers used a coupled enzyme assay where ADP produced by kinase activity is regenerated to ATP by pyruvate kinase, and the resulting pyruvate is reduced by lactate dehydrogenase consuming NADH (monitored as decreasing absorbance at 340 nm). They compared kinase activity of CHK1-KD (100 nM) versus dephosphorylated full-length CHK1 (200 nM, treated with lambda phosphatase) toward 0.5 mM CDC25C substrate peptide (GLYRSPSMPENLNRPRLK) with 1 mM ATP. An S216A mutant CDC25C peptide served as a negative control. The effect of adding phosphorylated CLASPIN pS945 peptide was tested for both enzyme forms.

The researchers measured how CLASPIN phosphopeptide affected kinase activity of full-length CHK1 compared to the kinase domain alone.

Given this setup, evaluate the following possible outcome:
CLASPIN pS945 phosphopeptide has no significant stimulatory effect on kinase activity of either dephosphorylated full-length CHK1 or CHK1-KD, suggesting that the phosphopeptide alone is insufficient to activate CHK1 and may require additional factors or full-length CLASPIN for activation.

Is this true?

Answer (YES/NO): YES